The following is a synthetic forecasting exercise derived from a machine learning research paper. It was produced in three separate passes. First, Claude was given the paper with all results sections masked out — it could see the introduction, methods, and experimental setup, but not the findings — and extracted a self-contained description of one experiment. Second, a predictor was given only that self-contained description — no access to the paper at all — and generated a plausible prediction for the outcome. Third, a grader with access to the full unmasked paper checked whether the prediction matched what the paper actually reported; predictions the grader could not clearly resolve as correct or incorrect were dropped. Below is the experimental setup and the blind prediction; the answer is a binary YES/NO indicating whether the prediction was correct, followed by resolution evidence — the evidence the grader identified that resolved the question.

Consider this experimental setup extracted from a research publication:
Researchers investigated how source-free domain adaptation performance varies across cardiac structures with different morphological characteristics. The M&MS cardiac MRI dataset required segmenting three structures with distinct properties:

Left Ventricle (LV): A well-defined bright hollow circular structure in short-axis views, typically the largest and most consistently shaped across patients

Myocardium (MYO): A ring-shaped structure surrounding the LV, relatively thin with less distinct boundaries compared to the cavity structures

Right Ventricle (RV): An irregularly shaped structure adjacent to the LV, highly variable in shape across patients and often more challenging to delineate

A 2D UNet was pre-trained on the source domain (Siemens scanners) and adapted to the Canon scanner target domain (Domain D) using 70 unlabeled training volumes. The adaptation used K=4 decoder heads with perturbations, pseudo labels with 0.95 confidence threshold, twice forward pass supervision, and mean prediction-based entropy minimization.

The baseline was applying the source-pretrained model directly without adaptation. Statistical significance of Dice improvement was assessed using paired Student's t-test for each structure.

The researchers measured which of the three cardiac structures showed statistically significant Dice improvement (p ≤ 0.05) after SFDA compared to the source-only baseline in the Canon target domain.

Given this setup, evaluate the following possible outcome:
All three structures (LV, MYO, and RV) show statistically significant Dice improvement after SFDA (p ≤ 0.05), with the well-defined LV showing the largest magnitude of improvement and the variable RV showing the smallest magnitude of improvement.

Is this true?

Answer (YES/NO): NO